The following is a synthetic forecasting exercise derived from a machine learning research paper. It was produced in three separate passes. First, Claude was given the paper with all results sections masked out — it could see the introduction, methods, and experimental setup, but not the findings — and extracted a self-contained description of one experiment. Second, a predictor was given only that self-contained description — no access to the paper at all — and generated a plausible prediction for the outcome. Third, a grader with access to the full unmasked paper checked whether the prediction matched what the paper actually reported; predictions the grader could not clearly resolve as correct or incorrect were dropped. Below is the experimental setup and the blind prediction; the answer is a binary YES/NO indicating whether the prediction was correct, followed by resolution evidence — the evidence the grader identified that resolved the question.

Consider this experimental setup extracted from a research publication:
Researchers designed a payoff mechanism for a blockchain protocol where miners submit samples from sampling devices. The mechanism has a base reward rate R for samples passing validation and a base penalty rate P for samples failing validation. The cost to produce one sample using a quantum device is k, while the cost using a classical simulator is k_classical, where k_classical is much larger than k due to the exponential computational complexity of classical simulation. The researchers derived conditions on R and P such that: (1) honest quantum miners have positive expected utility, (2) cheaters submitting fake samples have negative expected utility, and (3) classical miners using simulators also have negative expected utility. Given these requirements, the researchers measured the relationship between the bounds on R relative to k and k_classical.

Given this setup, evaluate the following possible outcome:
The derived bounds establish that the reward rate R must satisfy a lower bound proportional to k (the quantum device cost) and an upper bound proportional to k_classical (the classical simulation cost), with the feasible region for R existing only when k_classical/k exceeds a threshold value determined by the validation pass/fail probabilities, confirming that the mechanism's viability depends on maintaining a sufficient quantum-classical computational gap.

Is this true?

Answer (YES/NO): YES